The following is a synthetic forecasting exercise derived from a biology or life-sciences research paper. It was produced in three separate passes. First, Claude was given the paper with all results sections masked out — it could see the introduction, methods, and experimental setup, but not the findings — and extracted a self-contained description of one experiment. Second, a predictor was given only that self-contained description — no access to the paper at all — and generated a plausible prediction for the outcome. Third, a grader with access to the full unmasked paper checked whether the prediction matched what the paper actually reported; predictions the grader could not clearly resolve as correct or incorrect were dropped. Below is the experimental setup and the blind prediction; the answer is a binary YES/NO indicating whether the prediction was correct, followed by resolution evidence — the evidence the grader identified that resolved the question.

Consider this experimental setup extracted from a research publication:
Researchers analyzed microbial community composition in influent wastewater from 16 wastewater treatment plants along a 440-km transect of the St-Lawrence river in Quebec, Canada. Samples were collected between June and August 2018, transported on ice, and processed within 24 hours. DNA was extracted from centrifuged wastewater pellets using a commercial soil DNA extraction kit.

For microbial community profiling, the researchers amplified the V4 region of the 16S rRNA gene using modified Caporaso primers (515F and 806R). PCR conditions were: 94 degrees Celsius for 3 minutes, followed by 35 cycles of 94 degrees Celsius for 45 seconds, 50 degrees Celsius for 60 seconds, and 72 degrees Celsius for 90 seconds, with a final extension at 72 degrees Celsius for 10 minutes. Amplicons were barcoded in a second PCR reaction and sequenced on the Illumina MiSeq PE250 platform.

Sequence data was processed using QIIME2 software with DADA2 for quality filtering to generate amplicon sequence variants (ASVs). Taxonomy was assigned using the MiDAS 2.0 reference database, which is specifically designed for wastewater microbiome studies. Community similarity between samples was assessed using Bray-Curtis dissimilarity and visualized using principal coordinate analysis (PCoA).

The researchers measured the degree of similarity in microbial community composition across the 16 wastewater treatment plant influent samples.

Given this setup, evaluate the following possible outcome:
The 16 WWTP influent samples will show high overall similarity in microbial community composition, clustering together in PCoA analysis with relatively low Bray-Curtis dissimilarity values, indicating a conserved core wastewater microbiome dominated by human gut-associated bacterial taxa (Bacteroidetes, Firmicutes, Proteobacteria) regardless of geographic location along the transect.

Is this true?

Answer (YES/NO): NO